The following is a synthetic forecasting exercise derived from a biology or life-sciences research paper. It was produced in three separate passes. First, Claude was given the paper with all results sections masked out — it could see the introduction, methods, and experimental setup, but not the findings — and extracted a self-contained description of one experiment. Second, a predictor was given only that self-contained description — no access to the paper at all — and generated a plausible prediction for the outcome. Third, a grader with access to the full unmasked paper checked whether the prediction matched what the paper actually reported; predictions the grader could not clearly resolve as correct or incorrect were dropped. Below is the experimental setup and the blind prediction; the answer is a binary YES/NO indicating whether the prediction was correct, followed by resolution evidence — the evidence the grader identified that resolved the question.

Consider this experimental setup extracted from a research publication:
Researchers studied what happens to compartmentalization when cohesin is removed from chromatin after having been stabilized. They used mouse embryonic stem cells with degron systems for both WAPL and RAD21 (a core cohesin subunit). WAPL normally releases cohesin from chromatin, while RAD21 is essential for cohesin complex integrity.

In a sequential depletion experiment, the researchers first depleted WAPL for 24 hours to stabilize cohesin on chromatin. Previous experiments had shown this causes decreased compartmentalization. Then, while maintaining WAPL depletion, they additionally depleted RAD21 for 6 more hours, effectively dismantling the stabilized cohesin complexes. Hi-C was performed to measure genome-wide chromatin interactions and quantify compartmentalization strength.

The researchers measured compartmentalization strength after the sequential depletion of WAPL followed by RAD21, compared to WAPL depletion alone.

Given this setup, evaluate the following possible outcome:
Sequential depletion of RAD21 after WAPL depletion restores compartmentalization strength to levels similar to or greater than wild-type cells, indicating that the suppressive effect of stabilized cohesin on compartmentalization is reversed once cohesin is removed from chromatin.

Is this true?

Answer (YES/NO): YES